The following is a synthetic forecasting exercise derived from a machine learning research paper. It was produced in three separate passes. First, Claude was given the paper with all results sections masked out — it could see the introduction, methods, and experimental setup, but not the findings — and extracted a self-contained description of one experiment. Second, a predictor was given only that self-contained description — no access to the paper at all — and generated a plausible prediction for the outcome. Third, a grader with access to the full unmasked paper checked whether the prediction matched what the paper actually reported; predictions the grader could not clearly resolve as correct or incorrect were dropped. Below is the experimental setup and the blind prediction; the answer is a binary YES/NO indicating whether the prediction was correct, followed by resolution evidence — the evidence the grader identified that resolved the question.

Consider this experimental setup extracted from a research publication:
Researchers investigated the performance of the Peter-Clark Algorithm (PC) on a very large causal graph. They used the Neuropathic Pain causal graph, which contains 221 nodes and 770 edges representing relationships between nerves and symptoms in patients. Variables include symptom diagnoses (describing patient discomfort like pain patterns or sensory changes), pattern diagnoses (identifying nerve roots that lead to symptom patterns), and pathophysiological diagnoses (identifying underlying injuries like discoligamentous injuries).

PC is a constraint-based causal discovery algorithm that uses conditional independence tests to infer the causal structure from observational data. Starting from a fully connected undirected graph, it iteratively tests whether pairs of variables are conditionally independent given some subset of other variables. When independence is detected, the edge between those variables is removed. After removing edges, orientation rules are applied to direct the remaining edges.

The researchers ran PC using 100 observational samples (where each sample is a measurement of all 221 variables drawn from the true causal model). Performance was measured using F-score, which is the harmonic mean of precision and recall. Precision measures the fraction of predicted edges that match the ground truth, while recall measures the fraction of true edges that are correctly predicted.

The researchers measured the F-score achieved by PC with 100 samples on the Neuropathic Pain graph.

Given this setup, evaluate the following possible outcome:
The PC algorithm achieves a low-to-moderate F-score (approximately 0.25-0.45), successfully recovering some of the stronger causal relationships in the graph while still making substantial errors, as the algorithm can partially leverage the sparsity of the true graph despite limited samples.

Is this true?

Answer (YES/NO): NO